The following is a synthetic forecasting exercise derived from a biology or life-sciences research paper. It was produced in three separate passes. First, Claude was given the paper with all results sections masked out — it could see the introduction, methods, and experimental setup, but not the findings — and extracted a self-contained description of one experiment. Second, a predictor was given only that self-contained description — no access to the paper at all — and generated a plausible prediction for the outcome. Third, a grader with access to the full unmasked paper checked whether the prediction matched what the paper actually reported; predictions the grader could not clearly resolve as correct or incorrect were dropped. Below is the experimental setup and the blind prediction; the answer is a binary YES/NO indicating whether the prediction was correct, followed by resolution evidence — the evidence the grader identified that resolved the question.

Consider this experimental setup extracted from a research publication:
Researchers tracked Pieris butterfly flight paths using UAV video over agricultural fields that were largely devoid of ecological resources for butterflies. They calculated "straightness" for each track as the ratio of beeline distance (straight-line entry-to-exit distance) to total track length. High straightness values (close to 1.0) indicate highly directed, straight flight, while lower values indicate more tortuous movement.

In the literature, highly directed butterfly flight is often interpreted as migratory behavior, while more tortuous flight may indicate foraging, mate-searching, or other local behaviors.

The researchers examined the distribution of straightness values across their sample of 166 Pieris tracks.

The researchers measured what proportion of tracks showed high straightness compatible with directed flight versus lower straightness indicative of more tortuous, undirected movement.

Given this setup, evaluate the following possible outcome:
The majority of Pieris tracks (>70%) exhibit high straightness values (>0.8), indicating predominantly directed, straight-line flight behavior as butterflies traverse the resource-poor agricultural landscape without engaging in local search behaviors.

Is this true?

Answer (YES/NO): YES